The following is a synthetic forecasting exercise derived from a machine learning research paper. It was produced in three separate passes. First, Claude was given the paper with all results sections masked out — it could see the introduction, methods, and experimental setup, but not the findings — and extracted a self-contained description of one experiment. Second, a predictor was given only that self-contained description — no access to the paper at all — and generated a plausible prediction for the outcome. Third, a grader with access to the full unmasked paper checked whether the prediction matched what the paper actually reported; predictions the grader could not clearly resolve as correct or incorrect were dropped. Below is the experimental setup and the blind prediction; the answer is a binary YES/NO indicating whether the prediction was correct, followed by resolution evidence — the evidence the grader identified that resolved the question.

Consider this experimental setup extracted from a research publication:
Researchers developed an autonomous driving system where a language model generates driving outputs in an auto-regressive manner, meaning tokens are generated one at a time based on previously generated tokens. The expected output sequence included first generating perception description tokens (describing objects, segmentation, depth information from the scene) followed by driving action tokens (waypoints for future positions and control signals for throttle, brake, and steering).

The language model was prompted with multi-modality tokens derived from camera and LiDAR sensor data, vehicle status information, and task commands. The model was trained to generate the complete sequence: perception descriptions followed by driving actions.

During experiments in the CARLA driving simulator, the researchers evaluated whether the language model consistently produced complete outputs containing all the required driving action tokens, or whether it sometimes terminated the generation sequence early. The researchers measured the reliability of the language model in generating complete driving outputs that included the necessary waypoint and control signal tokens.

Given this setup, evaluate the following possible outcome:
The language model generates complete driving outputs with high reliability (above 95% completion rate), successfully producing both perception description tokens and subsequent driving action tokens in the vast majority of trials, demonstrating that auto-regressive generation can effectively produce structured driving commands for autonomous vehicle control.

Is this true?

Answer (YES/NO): NO